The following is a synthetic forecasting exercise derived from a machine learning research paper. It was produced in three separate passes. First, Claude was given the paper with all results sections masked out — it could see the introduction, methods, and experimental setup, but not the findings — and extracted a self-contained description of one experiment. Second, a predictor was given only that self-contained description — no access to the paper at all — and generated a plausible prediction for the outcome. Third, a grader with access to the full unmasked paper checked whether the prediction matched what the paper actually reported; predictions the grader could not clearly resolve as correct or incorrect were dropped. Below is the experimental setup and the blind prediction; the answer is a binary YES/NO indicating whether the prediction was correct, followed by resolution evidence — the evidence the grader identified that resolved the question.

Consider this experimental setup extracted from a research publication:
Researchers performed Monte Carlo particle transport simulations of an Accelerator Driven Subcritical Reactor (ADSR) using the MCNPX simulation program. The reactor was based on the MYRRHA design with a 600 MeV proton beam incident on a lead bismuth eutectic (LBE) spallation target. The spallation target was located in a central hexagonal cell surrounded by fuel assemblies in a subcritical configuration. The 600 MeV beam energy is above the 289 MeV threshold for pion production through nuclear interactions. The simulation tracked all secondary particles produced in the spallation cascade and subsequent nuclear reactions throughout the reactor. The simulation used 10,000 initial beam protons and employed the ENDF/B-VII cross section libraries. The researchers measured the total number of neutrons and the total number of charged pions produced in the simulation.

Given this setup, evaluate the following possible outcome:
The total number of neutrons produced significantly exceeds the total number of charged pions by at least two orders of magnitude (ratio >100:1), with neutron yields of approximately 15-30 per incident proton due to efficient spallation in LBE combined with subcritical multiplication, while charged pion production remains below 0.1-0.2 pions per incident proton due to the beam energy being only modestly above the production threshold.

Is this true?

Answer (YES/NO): NO